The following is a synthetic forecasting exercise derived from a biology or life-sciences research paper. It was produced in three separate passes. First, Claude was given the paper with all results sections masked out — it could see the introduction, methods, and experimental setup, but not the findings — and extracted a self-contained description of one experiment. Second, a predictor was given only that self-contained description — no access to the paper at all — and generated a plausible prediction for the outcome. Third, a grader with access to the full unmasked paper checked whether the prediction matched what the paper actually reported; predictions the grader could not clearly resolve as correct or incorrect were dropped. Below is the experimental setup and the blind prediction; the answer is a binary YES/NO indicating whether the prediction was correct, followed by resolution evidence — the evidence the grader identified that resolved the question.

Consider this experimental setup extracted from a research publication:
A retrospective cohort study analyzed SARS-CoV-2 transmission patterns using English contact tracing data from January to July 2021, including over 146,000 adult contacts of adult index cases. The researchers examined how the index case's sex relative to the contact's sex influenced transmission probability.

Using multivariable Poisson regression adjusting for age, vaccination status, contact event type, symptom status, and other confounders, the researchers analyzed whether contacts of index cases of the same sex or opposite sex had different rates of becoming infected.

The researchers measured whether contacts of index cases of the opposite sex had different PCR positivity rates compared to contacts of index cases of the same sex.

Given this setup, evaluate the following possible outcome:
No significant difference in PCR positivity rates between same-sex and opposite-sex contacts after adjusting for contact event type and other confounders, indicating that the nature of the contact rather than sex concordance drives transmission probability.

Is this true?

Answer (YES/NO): NO